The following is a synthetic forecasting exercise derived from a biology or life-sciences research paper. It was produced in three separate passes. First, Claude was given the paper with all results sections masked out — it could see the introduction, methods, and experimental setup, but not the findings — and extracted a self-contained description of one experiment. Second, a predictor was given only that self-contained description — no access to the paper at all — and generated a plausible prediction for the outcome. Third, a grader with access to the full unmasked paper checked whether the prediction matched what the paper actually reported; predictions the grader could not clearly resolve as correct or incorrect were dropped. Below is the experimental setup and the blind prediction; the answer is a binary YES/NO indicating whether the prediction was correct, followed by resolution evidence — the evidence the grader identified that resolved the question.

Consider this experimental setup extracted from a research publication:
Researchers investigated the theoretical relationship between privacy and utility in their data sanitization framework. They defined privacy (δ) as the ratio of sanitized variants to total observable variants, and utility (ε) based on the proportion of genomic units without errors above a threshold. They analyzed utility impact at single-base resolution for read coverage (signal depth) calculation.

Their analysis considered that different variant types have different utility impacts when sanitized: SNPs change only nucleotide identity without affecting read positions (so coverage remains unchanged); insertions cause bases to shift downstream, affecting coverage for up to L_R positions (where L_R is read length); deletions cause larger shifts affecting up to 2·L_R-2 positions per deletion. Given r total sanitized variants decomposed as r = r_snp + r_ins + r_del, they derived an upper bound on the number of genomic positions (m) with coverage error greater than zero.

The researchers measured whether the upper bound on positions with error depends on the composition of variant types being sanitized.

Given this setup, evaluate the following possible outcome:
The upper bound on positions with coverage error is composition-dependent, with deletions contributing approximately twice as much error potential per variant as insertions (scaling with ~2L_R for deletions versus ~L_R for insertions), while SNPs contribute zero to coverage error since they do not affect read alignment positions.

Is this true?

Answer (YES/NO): YES